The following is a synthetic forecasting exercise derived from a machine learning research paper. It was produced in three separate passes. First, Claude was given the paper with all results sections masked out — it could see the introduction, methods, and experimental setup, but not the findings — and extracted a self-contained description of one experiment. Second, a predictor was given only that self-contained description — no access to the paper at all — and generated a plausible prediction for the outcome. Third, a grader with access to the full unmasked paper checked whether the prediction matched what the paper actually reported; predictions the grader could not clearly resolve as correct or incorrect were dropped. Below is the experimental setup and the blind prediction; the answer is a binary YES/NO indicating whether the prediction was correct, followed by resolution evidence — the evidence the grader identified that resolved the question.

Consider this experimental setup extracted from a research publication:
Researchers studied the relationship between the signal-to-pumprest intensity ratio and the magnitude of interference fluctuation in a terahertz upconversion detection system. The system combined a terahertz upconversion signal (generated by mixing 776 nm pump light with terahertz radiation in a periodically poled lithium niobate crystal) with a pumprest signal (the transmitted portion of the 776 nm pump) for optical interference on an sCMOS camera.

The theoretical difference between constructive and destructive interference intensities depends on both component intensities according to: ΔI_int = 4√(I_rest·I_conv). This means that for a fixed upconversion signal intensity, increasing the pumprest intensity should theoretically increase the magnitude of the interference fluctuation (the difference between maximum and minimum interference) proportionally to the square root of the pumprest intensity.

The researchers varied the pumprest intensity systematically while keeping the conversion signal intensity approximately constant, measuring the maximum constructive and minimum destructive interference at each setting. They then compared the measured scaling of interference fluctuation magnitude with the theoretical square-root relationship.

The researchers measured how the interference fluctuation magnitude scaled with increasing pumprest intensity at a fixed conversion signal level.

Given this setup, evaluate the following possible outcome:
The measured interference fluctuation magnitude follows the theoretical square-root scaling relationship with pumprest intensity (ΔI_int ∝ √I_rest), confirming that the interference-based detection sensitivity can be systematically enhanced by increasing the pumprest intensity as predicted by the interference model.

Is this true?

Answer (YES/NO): NO